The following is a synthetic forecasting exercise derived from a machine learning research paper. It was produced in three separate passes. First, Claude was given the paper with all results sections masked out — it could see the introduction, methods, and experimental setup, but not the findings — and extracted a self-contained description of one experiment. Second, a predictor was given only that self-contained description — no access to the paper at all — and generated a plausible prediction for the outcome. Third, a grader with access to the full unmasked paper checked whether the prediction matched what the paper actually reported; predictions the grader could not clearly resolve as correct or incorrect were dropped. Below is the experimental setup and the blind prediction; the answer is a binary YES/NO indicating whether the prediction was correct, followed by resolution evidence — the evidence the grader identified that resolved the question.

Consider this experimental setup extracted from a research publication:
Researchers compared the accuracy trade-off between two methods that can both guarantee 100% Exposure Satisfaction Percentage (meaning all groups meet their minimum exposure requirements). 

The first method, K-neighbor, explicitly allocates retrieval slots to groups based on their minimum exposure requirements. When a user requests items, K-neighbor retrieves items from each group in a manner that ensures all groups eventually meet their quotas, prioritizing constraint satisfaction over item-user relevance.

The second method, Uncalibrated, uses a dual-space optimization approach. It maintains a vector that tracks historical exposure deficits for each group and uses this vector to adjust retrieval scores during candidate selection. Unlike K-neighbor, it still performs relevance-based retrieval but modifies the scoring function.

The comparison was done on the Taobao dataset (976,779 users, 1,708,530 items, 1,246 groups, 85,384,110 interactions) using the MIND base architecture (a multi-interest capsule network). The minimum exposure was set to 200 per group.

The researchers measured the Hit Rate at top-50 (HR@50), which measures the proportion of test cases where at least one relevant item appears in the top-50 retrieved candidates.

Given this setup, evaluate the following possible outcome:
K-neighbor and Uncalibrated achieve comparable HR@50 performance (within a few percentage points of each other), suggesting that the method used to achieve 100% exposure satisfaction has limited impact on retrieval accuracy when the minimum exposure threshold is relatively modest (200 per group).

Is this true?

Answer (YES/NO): NO